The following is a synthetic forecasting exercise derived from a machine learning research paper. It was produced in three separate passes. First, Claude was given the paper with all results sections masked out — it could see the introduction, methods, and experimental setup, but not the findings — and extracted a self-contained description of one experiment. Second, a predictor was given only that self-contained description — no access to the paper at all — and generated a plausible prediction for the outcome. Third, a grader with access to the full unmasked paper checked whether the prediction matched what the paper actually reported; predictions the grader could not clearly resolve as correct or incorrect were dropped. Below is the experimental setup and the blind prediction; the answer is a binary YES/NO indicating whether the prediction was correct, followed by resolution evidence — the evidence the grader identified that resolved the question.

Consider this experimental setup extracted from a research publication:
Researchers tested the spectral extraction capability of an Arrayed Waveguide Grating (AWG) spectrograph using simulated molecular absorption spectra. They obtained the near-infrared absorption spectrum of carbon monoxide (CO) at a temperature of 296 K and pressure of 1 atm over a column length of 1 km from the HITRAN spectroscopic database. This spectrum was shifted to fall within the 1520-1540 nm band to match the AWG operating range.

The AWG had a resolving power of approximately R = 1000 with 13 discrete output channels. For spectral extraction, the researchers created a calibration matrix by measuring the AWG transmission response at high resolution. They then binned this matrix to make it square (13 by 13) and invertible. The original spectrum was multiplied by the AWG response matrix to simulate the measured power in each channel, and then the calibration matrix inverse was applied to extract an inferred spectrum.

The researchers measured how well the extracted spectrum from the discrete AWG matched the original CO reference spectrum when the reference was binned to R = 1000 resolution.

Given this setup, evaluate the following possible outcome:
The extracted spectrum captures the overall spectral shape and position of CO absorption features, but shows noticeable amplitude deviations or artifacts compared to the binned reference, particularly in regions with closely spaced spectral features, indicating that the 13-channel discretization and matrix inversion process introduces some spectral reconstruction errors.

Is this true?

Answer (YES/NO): NO